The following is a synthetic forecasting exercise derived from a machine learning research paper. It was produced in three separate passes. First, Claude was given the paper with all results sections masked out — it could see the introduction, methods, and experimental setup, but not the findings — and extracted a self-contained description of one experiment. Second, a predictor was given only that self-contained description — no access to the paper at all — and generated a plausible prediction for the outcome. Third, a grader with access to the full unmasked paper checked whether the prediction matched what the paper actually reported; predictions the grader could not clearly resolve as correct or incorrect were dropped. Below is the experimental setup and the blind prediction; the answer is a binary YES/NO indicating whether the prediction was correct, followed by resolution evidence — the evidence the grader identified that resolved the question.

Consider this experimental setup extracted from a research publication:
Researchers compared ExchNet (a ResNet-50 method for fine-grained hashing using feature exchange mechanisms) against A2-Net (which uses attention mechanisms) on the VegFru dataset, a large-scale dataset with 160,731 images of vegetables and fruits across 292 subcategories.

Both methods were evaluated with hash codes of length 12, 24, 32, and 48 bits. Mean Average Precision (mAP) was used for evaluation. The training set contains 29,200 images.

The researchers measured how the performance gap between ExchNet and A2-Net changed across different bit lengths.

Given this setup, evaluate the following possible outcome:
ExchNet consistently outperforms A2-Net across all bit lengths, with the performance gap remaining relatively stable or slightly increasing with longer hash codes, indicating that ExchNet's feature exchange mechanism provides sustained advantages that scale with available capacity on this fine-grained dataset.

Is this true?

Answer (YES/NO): NO